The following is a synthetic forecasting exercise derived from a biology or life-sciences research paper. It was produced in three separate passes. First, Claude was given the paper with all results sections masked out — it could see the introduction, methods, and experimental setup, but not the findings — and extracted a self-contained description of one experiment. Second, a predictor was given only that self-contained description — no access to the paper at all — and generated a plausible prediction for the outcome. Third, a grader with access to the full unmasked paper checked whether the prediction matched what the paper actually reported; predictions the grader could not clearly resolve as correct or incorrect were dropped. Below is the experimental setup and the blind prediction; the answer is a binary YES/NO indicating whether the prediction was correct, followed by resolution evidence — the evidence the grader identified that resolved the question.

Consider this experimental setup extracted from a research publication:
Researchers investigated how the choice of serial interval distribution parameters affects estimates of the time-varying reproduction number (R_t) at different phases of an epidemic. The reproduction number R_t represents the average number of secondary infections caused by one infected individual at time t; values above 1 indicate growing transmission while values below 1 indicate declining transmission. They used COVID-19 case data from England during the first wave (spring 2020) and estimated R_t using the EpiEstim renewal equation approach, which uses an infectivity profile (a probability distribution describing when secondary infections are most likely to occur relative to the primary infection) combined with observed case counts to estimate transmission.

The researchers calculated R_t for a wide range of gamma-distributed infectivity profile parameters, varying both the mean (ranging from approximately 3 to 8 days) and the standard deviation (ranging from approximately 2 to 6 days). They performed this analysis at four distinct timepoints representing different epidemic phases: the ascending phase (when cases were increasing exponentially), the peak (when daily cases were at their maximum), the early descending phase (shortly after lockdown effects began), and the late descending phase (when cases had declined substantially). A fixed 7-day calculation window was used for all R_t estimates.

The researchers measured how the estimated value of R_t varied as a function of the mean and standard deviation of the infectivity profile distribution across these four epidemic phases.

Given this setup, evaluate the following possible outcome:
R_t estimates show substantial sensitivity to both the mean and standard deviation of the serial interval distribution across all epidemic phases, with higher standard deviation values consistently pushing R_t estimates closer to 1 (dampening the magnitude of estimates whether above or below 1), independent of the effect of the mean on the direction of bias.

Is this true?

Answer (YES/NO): NO